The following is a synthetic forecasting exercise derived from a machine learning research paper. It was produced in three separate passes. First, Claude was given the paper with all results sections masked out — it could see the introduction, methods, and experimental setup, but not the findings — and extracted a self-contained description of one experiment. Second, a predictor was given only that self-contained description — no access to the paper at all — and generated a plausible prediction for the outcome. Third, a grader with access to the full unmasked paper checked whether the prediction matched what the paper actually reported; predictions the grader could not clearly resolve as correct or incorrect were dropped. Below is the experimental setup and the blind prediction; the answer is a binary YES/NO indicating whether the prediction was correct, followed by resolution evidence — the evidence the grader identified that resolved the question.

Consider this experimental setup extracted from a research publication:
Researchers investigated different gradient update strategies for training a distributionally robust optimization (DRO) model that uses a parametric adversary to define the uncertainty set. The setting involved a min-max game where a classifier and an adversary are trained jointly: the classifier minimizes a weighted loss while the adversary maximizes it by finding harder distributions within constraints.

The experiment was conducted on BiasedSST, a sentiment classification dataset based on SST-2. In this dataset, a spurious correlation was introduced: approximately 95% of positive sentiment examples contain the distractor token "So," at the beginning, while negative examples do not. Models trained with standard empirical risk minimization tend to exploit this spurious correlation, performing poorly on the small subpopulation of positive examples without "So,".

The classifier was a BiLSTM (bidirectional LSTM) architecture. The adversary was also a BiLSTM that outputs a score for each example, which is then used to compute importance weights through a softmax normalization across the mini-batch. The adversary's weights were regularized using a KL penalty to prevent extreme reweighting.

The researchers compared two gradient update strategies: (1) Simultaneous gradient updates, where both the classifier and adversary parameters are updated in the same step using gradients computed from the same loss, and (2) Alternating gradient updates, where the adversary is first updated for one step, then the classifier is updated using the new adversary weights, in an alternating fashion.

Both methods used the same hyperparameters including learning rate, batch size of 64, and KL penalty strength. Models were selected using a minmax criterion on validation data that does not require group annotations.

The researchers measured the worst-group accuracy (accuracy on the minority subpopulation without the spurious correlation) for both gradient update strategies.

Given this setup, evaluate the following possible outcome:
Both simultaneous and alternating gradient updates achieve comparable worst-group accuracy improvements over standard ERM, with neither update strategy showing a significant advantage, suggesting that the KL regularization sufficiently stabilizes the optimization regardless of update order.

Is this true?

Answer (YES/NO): NO